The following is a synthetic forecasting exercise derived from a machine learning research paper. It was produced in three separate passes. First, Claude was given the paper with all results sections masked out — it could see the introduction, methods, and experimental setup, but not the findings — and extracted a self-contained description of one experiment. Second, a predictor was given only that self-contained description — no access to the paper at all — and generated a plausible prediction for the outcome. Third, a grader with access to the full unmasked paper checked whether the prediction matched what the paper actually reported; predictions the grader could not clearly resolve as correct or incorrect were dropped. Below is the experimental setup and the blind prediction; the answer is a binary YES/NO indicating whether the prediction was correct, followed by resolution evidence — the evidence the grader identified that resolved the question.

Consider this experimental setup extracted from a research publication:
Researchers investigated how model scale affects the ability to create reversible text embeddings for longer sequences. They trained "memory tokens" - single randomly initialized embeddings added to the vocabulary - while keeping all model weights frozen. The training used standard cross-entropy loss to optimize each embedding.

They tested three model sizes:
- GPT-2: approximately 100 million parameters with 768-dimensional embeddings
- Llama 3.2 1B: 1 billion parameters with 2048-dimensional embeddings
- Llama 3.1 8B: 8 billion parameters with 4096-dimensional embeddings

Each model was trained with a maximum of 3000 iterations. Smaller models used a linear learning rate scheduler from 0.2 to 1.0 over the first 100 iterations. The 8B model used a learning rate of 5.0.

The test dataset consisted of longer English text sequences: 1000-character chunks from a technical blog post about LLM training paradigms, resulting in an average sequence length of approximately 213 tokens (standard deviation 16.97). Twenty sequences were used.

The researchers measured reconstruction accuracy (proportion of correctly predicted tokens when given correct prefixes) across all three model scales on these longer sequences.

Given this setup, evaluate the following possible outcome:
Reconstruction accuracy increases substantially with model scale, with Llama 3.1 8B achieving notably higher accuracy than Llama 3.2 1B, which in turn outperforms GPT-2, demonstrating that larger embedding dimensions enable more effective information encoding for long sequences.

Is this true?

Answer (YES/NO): YES